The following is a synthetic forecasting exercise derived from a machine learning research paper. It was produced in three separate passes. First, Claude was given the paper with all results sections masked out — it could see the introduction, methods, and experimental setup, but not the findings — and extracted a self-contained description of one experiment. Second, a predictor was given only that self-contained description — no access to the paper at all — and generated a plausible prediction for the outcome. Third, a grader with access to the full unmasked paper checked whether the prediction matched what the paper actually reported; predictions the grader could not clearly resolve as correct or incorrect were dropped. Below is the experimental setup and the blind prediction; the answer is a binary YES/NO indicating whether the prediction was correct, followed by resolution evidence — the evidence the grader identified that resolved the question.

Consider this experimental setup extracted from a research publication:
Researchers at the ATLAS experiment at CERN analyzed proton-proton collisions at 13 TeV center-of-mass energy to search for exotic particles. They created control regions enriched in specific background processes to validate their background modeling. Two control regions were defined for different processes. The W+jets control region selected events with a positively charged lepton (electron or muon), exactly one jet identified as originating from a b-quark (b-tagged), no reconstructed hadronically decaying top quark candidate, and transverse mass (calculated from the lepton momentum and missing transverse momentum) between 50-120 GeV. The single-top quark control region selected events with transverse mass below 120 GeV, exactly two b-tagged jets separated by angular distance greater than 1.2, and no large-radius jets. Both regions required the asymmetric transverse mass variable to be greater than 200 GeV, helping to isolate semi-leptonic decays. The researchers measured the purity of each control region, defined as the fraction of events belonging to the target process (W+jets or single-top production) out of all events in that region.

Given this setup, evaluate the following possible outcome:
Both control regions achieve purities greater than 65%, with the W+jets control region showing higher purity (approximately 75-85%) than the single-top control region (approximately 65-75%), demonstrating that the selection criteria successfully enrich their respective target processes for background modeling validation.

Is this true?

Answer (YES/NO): NO